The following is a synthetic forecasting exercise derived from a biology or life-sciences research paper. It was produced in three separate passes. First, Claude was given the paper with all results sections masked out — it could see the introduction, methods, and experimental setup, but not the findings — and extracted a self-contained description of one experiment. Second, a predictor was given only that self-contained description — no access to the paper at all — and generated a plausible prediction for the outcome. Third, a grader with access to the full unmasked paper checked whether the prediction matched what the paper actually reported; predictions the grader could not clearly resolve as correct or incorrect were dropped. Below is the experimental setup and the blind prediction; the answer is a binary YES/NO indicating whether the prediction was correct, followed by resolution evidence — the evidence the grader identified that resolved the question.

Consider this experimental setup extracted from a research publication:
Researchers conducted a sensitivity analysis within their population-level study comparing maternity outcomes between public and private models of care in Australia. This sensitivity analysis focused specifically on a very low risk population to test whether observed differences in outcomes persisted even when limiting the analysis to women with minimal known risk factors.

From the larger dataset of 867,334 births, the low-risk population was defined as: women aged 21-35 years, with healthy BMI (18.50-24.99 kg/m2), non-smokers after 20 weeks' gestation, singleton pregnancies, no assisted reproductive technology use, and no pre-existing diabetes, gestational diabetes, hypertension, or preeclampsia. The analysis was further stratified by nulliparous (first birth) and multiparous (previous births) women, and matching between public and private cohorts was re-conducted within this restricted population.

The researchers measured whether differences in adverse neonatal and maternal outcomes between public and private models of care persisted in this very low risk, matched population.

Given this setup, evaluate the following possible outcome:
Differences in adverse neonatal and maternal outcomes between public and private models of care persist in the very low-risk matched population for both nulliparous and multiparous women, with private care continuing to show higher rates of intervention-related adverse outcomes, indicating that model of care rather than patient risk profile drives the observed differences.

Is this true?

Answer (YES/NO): NO